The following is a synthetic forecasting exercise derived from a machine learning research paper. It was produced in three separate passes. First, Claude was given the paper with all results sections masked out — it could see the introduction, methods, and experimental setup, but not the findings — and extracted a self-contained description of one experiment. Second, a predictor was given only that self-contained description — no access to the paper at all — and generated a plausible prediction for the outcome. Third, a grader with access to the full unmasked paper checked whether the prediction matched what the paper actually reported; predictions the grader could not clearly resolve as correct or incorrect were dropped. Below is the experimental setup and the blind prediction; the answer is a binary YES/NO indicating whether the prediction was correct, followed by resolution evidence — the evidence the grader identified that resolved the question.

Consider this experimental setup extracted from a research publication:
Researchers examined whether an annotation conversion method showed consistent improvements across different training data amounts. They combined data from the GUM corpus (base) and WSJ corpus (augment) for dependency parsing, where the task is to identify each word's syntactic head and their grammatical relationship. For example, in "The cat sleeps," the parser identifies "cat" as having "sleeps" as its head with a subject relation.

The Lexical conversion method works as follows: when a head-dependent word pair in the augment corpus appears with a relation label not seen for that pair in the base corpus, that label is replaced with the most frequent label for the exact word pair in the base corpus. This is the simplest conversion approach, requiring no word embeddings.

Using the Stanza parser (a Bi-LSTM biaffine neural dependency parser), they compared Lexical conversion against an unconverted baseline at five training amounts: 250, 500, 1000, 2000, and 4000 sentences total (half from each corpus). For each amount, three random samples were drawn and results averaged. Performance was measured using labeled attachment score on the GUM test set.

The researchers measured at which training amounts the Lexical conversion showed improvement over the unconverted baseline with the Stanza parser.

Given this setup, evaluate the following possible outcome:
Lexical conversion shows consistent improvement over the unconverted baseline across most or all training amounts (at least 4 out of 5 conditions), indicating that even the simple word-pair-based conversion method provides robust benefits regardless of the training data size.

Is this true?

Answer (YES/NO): NO